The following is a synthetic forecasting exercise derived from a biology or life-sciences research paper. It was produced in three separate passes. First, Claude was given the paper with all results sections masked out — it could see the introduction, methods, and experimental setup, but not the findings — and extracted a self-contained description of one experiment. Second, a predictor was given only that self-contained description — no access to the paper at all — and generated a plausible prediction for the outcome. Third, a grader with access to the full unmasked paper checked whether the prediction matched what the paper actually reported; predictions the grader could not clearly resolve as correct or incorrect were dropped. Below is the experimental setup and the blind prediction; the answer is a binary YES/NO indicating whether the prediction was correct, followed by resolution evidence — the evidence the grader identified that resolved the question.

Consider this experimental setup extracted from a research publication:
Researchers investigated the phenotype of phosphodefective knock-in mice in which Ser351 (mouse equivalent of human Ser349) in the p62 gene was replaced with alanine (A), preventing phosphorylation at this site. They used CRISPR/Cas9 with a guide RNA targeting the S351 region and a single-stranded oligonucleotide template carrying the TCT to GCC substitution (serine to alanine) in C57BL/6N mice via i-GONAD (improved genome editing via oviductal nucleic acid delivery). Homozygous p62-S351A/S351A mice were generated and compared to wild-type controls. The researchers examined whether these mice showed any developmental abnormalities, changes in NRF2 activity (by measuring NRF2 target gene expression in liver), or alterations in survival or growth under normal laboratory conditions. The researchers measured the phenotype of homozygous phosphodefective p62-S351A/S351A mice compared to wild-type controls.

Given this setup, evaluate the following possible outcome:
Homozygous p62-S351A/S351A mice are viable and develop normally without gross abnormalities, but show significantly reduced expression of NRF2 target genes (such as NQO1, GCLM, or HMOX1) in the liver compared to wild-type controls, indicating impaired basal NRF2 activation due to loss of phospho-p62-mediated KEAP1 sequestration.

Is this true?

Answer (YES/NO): NO